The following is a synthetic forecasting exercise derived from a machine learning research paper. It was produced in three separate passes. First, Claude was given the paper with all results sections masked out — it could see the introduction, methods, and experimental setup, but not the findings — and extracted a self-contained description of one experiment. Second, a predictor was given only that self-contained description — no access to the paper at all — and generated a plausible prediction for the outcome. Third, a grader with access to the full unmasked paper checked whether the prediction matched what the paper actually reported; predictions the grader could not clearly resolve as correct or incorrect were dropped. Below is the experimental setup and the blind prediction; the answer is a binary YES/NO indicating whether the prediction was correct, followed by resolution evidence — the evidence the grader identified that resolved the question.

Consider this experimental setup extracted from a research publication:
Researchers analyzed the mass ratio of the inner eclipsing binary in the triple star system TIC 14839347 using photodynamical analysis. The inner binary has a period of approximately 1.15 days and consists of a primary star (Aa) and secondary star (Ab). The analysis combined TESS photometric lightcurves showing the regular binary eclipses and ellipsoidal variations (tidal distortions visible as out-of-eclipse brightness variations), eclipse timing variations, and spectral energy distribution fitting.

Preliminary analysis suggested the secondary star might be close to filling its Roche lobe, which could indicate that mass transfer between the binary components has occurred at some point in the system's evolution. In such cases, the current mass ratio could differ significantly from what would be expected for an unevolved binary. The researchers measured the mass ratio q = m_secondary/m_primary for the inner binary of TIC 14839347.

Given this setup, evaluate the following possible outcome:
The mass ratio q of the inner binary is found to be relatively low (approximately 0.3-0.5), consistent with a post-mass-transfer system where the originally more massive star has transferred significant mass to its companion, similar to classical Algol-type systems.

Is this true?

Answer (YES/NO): NO